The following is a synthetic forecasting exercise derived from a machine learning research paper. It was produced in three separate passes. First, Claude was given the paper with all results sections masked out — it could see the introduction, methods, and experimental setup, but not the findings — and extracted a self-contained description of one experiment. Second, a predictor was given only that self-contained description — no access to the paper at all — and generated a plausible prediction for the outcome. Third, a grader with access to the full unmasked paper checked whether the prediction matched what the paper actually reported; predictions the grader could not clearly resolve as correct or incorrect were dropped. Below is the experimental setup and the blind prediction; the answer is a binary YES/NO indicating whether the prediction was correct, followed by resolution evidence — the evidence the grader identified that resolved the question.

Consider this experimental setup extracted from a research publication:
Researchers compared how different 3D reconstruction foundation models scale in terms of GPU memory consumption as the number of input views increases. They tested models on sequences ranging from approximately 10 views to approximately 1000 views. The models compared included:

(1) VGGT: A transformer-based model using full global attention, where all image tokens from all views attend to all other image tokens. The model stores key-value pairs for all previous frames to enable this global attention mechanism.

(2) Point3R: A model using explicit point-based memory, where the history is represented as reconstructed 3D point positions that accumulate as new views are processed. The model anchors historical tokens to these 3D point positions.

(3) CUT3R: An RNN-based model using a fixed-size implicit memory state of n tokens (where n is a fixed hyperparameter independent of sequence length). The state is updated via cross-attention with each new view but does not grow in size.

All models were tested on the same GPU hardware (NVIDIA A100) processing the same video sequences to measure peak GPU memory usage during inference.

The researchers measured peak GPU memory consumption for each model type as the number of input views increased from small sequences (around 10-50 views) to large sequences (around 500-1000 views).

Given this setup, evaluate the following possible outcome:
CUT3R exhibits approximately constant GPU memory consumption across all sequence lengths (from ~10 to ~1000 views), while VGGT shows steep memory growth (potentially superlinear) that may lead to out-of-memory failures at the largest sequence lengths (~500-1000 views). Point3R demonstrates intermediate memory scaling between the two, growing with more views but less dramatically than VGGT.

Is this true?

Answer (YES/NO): NO